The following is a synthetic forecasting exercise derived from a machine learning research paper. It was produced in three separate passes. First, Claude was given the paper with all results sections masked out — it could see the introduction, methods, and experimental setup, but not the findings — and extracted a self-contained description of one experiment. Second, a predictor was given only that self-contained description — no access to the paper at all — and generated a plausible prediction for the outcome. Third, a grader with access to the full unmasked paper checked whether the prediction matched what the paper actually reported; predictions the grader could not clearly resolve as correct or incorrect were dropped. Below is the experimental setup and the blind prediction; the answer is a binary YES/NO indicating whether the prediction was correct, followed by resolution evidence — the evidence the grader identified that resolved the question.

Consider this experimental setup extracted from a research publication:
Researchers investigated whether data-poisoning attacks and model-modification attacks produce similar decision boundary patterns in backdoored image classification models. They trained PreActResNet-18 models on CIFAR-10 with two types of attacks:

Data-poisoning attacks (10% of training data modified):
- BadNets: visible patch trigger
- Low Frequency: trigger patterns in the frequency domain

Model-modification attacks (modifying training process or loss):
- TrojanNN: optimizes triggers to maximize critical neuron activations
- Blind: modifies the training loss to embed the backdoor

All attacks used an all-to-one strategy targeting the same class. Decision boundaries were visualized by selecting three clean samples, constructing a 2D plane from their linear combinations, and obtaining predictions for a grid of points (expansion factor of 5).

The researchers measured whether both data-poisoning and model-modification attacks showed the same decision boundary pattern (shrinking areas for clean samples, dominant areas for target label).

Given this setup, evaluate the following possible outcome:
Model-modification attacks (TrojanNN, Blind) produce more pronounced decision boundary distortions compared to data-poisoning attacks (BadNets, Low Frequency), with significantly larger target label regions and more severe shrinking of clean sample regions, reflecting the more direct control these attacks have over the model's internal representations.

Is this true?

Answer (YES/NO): NO